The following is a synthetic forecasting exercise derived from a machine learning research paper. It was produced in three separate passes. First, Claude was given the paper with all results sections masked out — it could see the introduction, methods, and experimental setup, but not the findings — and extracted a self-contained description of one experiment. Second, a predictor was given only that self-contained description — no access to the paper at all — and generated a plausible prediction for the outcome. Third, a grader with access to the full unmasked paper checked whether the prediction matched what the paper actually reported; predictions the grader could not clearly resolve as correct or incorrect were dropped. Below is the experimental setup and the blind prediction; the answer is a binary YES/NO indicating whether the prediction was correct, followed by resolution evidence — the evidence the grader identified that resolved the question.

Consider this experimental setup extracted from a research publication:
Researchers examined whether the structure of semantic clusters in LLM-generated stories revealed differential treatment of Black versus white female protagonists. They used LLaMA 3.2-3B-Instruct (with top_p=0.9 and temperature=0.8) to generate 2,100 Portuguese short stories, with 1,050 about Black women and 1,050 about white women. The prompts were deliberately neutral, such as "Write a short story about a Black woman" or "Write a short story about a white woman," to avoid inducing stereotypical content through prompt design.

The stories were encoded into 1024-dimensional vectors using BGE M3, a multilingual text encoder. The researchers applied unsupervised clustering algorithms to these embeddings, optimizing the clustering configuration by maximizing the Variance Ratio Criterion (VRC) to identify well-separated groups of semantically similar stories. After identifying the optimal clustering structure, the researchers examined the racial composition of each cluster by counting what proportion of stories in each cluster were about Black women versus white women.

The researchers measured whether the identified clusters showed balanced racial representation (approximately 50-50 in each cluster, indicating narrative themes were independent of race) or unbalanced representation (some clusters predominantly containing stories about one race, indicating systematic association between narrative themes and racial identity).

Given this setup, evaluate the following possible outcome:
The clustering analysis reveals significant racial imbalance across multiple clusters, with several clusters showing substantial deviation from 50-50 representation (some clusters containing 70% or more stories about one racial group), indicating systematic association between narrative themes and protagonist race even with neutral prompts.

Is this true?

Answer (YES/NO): YES